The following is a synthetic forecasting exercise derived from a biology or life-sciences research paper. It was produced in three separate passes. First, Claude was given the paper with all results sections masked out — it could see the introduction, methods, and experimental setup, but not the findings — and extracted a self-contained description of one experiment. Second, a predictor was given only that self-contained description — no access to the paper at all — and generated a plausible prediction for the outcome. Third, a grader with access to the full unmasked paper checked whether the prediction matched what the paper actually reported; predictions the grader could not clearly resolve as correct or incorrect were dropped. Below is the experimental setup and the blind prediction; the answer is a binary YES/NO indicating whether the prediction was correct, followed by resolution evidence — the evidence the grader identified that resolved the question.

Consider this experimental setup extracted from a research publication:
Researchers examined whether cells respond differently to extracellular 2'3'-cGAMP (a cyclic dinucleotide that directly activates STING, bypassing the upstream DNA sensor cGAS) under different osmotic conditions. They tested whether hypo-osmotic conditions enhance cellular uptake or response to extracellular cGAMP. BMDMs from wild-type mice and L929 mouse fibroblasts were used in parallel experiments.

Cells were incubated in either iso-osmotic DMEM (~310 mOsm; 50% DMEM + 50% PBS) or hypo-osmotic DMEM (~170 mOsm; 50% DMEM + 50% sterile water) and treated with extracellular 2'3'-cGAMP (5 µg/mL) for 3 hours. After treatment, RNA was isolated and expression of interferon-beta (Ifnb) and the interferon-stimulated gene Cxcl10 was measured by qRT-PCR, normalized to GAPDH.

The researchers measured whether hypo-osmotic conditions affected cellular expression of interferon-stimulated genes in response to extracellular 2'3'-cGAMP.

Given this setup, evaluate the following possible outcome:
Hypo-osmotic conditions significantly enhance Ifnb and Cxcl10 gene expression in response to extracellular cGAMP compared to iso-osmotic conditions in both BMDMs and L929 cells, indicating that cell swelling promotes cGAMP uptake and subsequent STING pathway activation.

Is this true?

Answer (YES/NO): NO